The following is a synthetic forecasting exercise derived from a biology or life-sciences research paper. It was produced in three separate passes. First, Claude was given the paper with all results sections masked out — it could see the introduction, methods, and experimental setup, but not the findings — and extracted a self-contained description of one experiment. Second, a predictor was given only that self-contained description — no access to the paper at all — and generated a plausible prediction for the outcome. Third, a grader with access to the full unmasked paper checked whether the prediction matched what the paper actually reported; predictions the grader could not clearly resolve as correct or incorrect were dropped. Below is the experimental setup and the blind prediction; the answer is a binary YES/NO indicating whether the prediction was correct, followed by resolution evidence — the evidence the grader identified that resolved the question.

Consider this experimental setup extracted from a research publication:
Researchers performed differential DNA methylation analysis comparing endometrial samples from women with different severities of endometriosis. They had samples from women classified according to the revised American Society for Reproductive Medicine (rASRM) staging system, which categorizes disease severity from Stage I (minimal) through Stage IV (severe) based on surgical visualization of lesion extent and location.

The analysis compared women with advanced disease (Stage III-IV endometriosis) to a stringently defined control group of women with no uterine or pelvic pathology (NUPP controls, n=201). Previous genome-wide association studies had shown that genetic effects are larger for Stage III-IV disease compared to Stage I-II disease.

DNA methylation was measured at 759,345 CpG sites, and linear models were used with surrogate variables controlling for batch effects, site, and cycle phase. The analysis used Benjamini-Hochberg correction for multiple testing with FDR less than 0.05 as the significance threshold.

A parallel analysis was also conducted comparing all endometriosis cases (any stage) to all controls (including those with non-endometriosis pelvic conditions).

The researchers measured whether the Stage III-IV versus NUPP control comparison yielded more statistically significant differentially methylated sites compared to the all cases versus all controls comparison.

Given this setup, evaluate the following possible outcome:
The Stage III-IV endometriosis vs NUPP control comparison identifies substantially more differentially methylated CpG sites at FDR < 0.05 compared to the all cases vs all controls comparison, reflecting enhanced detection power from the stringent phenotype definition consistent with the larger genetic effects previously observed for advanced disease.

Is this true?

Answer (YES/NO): NO